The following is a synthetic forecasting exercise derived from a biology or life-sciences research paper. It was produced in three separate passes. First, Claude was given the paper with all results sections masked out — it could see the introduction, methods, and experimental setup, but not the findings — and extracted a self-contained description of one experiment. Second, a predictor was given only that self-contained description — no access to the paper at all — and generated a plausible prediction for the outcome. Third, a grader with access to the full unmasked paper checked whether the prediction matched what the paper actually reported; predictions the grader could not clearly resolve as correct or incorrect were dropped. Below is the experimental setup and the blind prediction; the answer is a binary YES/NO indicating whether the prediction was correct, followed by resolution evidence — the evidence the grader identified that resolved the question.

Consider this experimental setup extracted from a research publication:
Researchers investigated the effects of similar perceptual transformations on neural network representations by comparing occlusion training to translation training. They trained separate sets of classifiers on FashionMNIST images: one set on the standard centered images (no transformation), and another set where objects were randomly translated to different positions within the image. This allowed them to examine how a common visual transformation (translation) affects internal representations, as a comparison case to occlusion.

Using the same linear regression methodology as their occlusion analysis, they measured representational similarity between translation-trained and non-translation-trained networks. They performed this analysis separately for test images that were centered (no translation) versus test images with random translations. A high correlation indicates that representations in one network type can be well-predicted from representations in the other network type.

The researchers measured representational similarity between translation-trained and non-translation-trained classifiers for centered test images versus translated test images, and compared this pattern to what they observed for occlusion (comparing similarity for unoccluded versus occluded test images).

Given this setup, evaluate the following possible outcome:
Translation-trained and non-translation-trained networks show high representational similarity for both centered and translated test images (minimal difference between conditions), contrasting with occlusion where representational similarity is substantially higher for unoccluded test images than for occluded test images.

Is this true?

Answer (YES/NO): NO